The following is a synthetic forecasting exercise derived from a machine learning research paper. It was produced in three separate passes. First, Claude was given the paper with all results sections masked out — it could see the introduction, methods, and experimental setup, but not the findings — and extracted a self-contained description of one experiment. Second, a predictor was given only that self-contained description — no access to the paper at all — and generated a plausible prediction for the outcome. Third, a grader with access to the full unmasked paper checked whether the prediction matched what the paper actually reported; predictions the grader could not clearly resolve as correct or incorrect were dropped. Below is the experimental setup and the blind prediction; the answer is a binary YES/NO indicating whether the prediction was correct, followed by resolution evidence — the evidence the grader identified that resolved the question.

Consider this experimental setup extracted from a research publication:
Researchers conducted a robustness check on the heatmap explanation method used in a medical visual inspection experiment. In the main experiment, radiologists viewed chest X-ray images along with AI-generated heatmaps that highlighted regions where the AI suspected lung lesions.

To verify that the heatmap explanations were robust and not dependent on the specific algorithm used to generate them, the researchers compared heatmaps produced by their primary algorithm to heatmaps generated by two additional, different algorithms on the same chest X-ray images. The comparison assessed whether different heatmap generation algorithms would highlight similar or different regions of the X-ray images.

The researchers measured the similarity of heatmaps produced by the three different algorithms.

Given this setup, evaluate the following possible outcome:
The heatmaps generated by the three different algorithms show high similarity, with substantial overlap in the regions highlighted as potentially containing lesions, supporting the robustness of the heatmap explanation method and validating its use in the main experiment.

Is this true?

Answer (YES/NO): YES